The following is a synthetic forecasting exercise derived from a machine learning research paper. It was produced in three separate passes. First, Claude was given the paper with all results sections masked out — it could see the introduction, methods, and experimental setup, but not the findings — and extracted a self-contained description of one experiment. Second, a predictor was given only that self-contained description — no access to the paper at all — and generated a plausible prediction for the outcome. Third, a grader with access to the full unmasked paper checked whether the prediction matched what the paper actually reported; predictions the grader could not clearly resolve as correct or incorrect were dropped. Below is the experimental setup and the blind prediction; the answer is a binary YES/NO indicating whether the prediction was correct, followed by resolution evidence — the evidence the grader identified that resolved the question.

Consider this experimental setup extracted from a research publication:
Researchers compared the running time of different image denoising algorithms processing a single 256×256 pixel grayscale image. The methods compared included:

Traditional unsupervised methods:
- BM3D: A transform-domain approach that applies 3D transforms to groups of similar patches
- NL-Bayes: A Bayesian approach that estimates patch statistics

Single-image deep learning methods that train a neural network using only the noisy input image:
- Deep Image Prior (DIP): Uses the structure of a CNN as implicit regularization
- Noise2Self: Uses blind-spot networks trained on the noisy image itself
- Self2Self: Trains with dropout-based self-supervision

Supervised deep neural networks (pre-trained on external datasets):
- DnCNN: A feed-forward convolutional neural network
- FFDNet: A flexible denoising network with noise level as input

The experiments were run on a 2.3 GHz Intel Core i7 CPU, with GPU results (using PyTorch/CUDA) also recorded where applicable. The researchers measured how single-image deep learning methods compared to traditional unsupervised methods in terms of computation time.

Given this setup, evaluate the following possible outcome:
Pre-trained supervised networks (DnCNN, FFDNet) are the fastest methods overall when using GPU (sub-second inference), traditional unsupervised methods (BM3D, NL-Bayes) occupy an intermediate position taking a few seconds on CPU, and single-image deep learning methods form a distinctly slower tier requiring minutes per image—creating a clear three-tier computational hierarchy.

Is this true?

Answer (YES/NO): NO